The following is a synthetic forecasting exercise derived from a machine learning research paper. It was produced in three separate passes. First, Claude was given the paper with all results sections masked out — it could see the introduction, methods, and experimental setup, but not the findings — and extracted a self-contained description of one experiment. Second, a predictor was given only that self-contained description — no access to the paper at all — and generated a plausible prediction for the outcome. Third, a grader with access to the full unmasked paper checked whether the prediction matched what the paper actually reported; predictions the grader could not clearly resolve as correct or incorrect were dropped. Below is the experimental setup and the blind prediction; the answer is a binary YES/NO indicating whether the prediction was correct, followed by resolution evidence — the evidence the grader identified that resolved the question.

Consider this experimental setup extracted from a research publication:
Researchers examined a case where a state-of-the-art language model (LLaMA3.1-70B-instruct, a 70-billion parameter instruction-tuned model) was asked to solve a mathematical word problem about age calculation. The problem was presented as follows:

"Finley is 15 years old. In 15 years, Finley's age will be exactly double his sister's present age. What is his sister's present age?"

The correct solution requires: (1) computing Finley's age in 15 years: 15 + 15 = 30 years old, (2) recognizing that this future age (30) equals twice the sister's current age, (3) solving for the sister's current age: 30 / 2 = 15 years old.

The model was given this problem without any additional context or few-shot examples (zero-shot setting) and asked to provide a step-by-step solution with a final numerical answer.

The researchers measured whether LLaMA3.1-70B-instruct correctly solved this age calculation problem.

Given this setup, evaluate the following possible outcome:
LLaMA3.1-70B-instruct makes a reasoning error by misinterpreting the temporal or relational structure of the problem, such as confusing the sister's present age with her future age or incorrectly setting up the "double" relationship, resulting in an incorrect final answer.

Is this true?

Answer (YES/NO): YES